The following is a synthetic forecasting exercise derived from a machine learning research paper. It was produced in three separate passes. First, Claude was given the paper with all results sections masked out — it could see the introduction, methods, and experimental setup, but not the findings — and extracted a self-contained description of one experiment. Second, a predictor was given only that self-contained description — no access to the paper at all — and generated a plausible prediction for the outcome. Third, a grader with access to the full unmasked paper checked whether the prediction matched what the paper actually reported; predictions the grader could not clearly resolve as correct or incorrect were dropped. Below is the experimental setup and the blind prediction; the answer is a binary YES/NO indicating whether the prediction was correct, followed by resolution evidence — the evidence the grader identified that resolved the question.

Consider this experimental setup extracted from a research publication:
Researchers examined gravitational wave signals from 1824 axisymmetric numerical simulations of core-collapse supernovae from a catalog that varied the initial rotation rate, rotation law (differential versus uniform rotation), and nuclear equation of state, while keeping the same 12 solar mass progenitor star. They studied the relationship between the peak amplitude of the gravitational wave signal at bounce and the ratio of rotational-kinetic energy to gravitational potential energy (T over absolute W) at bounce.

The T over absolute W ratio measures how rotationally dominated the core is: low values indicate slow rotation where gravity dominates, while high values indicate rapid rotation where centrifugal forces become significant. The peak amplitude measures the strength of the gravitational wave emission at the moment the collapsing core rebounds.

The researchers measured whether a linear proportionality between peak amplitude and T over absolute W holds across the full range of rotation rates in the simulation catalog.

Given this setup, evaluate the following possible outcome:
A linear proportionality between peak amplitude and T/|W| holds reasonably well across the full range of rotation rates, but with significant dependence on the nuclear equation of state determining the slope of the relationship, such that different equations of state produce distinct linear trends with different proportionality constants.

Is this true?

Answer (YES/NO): NO